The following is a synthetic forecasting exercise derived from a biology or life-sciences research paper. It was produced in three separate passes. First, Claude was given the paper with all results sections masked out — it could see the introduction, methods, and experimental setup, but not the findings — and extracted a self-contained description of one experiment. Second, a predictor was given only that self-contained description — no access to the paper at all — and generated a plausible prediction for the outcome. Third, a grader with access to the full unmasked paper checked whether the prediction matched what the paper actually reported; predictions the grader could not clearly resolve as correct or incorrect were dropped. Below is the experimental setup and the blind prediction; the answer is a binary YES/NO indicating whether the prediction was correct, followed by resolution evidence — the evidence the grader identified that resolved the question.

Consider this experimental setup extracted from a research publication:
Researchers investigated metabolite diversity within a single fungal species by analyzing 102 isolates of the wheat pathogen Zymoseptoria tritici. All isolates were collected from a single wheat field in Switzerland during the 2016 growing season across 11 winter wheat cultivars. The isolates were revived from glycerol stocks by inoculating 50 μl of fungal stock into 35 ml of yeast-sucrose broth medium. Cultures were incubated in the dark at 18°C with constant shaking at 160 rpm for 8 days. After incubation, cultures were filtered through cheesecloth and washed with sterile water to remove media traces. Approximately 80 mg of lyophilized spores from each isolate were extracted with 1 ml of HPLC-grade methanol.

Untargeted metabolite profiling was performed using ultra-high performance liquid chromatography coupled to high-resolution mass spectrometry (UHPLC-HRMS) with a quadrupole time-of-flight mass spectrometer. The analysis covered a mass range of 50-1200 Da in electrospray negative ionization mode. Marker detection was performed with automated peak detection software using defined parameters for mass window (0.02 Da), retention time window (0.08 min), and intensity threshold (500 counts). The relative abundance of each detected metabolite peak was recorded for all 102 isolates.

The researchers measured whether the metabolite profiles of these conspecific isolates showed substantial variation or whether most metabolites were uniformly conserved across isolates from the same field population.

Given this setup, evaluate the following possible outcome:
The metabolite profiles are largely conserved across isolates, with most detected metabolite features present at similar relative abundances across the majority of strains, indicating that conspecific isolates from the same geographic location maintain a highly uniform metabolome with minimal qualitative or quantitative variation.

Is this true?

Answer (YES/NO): NO